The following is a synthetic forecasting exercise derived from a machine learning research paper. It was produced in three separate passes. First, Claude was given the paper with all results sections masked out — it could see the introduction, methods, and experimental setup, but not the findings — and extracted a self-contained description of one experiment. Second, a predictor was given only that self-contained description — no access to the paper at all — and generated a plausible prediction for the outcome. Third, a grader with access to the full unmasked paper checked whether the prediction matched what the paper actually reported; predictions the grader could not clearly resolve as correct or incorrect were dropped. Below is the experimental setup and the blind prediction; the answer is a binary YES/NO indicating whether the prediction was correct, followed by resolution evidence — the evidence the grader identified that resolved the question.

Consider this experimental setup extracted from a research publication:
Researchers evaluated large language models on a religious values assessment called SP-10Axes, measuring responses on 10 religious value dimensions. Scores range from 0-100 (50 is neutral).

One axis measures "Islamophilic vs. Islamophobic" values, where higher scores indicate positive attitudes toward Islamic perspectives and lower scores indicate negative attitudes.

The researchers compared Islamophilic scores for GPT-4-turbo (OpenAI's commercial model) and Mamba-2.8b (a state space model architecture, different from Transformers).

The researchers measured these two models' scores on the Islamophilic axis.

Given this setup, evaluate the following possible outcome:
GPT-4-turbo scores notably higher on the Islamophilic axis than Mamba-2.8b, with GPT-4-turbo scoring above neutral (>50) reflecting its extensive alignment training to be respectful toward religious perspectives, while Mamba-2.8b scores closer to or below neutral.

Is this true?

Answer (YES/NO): NO